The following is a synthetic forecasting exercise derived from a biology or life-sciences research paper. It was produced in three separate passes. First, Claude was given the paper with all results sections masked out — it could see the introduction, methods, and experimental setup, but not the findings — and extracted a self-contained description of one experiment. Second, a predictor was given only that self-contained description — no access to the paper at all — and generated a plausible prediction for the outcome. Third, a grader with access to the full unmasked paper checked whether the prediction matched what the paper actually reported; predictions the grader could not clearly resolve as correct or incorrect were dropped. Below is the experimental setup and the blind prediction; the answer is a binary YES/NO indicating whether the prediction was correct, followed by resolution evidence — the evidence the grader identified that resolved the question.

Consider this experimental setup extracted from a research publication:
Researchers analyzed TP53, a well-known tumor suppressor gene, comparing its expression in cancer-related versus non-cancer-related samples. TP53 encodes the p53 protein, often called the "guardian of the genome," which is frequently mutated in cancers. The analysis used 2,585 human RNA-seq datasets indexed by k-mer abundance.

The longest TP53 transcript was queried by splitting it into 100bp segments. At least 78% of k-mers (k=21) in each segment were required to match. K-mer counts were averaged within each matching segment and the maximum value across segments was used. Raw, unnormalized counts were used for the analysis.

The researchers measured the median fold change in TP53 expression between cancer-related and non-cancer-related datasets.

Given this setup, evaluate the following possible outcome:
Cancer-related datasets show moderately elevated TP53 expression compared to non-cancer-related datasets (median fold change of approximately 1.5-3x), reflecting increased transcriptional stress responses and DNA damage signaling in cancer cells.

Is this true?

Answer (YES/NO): NO